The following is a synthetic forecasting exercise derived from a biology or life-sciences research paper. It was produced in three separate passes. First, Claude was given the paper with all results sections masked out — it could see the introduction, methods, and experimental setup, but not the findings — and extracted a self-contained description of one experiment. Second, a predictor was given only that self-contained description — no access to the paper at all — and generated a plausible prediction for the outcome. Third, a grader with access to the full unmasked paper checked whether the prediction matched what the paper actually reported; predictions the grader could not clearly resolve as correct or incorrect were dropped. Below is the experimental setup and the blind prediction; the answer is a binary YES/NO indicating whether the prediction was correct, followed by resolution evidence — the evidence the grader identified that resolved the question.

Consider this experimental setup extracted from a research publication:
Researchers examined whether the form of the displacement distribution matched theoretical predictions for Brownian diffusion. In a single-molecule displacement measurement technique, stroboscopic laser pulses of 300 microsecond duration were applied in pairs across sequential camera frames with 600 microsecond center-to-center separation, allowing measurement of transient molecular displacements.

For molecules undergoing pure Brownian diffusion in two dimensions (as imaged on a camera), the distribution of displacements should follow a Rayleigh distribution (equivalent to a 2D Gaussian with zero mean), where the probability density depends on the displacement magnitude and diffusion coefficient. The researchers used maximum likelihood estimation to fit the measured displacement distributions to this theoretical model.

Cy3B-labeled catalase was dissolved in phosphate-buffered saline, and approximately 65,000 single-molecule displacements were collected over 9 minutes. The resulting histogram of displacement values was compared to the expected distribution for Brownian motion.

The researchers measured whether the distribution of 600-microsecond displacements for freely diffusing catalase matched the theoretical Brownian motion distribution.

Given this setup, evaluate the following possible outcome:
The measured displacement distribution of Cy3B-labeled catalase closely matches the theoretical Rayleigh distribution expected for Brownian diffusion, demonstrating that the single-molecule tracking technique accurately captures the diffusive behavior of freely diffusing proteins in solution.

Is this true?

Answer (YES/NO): YES